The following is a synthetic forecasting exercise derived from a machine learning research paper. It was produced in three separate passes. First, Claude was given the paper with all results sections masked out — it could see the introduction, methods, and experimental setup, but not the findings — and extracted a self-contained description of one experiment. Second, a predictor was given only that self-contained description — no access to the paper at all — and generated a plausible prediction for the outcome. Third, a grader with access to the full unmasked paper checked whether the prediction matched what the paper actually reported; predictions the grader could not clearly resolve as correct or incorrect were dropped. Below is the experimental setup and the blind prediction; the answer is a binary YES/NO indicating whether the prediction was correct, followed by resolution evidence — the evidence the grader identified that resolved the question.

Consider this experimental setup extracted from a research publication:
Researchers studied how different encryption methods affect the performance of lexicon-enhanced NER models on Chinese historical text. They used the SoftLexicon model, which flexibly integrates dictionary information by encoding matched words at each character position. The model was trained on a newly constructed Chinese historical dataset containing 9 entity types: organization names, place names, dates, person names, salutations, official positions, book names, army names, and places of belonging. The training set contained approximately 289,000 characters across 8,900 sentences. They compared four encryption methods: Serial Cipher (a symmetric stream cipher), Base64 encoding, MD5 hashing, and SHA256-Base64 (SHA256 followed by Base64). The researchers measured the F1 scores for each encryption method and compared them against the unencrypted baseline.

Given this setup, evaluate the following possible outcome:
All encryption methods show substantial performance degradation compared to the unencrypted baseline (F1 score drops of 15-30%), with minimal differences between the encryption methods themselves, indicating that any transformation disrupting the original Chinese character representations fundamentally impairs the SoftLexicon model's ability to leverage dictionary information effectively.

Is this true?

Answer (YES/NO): NO